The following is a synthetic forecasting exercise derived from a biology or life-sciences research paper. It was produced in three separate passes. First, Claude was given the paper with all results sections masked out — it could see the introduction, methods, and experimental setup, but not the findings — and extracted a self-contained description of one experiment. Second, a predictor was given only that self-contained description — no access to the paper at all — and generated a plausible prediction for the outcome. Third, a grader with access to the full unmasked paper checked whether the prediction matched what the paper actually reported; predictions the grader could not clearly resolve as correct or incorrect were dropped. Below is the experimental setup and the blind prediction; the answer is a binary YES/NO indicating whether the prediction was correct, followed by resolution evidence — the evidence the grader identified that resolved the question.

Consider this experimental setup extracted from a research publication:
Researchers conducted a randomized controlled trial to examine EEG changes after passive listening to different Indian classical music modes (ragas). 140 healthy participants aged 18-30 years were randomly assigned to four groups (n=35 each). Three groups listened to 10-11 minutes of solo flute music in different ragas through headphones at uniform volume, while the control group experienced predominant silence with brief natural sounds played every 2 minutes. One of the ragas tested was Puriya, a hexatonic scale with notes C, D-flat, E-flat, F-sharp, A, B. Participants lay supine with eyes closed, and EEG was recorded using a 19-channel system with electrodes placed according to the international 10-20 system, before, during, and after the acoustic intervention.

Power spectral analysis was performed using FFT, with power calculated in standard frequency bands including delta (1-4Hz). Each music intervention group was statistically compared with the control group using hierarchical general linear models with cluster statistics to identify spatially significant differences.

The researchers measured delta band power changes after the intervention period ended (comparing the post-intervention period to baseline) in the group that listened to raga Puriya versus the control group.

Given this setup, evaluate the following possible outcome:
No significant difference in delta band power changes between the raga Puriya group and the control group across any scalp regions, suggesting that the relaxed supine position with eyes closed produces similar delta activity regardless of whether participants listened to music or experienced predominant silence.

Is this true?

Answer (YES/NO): NO